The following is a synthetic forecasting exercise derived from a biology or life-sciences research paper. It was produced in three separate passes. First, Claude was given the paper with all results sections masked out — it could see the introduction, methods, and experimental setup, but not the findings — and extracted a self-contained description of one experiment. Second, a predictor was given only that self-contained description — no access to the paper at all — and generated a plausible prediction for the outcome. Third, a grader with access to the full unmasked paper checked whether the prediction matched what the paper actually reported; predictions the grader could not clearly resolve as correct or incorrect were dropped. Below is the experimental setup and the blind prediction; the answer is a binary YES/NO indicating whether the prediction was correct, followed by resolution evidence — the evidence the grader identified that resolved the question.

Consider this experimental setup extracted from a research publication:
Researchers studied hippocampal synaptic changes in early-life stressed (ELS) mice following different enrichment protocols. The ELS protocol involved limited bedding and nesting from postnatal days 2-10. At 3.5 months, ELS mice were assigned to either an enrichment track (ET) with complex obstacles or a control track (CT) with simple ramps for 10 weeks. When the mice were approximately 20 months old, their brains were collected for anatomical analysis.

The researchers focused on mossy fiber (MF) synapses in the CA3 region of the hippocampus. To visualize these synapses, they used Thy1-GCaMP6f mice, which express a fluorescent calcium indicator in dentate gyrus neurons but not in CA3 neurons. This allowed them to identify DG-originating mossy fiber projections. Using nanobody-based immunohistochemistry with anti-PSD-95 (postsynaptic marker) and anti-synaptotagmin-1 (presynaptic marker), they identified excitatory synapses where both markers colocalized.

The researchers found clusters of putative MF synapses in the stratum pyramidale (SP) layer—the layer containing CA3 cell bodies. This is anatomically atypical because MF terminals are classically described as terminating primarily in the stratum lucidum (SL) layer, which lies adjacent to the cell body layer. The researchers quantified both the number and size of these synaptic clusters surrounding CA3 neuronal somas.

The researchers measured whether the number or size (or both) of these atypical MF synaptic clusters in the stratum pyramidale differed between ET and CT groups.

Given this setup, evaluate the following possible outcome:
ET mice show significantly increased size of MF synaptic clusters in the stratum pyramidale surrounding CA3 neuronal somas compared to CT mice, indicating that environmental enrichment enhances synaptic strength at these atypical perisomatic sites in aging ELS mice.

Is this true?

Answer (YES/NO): NO